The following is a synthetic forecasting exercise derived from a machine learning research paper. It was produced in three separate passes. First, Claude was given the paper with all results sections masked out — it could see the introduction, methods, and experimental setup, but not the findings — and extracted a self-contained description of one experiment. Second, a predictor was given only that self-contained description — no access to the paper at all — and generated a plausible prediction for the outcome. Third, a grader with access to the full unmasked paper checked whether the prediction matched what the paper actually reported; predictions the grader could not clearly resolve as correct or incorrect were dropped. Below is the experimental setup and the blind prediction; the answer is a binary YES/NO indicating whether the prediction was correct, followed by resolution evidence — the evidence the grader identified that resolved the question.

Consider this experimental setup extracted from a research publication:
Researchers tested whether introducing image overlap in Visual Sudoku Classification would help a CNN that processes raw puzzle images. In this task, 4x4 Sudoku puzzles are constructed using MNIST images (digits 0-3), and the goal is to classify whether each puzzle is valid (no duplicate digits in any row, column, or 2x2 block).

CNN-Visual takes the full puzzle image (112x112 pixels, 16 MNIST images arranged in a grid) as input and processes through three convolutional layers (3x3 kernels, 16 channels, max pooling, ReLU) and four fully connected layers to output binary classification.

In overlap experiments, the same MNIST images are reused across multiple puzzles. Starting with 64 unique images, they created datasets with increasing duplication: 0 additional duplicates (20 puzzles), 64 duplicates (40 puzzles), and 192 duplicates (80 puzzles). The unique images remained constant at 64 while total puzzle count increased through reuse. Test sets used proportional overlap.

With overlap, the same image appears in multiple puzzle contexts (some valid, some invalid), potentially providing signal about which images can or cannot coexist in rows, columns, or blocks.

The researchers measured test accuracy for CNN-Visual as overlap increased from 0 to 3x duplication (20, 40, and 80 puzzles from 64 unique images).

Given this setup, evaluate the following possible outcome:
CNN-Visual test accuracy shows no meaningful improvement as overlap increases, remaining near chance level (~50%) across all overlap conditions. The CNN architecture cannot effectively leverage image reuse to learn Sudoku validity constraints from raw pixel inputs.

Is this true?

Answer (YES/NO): YES